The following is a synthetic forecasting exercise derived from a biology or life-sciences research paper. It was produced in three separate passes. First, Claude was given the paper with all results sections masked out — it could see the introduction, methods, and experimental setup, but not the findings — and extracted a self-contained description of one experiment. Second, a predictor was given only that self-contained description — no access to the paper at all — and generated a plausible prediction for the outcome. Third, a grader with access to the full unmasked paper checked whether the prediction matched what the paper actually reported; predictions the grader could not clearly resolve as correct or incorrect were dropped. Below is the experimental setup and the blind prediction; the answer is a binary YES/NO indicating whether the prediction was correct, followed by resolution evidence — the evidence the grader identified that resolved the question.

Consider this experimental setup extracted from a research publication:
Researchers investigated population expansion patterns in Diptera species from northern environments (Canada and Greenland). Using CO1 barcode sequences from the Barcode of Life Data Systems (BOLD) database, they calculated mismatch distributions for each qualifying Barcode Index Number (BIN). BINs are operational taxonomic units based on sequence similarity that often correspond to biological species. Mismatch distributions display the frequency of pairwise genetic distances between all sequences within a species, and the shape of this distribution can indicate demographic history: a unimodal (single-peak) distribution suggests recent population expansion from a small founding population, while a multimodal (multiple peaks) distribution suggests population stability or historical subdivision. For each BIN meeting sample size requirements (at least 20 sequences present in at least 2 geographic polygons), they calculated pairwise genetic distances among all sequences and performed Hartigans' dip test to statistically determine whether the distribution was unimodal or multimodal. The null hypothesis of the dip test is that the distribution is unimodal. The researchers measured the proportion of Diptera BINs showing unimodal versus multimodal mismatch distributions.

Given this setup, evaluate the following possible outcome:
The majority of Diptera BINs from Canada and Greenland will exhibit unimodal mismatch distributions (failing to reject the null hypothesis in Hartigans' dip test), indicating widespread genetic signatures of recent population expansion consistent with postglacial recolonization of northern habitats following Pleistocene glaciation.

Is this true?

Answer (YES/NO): YES